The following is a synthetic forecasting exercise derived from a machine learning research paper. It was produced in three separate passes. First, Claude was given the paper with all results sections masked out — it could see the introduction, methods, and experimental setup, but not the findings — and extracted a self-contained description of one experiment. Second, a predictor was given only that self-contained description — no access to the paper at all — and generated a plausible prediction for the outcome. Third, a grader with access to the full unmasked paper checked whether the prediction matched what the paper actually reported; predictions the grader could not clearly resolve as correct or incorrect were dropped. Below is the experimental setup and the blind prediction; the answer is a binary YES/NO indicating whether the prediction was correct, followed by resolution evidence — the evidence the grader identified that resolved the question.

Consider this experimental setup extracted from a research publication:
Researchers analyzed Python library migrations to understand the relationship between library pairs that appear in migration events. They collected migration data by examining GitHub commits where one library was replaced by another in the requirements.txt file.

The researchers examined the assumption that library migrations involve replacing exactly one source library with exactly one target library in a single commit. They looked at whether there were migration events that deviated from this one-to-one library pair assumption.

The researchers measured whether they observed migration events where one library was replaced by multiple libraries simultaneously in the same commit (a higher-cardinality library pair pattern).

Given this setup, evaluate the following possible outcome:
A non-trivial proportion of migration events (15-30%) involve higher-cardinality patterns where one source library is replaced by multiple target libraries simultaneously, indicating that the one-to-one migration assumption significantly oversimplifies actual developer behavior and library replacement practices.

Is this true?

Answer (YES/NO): NO